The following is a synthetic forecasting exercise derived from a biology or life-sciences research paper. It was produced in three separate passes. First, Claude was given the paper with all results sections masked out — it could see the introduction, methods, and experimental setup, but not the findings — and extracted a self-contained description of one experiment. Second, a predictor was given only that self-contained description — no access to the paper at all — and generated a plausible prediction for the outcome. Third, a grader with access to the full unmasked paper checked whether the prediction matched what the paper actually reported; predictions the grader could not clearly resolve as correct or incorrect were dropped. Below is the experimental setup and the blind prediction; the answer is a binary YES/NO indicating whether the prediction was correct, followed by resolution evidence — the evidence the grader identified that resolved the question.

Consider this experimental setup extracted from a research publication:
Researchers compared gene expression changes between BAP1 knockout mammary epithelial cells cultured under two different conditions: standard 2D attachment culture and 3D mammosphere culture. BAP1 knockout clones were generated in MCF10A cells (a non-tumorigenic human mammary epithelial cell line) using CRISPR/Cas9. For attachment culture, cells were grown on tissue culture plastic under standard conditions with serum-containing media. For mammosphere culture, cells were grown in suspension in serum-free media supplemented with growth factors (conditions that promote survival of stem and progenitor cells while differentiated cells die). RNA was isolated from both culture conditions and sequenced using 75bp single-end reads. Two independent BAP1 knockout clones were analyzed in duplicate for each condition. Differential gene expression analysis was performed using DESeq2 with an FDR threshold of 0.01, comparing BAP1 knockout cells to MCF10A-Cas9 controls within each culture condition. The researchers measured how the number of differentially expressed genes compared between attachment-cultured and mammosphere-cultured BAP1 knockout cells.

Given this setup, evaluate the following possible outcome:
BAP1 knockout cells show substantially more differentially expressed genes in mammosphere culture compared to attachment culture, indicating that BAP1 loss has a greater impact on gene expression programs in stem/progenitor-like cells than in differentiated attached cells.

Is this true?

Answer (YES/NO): YES